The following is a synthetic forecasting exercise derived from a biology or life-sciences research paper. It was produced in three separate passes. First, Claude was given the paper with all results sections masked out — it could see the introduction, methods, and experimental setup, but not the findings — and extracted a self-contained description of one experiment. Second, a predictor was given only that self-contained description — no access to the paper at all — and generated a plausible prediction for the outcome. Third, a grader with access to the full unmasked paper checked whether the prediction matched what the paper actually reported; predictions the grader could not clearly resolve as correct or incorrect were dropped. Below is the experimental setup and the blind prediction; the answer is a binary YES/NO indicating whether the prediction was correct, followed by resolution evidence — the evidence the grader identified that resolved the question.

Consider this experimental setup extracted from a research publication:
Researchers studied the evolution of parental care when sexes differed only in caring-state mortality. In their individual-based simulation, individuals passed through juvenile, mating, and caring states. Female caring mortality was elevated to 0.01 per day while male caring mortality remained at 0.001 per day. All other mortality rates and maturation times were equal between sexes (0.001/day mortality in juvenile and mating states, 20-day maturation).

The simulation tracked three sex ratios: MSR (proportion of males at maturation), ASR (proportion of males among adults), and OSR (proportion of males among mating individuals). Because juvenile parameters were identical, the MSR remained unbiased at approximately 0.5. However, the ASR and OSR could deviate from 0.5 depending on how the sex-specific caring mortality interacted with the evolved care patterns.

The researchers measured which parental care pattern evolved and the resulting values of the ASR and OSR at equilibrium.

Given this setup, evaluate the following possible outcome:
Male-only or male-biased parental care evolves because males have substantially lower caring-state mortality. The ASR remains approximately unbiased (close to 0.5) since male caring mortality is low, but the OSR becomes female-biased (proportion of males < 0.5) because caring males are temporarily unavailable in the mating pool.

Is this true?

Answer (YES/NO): YES